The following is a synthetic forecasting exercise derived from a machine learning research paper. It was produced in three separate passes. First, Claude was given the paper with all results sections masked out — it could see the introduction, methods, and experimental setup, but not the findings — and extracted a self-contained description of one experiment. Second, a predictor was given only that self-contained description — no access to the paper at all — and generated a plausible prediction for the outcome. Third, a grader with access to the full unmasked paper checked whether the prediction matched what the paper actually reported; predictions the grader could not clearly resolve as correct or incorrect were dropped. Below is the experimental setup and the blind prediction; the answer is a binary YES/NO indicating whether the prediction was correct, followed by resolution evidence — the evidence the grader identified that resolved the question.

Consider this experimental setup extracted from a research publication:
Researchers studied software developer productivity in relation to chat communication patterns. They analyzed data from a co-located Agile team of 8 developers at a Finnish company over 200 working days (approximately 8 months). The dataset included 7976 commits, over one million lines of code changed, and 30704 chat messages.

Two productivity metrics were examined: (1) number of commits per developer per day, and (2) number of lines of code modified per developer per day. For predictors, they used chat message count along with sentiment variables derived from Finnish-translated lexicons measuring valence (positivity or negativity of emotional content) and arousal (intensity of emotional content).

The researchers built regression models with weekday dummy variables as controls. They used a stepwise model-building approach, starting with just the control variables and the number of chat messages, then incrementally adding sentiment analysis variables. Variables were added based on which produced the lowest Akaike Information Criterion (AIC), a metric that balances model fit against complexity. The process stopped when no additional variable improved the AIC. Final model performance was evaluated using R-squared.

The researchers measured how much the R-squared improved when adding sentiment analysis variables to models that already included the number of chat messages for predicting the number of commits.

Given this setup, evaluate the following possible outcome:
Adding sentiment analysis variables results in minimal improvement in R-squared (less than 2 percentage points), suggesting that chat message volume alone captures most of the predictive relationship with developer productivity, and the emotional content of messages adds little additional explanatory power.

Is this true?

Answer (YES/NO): NO